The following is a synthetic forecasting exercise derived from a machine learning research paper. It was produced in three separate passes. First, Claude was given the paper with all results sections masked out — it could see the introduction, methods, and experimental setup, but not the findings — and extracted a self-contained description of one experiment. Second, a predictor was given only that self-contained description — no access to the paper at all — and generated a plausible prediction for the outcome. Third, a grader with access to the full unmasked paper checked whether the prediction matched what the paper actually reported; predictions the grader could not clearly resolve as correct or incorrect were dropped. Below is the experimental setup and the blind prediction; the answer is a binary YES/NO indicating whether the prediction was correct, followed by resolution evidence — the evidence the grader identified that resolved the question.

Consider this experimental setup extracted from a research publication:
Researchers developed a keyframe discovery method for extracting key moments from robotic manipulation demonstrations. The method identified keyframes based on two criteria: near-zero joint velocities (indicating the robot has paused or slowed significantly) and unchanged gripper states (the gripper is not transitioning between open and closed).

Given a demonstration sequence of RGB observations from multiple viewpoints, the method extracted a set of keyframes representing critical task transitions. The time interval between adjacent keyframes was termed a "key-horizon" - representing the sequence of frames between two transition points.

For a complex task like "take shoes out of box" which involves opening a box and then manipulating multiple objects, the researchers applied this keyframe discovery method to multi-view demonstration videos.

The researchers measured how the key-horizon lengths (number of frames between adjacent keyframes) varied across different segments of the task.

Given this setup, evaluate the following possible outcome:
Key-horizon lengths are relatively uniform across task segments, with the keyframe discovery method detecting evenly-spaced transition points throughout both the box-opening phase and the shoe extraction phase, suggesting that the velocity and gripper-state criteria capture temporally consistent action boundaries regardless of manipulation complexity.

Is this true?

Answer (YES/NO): NO